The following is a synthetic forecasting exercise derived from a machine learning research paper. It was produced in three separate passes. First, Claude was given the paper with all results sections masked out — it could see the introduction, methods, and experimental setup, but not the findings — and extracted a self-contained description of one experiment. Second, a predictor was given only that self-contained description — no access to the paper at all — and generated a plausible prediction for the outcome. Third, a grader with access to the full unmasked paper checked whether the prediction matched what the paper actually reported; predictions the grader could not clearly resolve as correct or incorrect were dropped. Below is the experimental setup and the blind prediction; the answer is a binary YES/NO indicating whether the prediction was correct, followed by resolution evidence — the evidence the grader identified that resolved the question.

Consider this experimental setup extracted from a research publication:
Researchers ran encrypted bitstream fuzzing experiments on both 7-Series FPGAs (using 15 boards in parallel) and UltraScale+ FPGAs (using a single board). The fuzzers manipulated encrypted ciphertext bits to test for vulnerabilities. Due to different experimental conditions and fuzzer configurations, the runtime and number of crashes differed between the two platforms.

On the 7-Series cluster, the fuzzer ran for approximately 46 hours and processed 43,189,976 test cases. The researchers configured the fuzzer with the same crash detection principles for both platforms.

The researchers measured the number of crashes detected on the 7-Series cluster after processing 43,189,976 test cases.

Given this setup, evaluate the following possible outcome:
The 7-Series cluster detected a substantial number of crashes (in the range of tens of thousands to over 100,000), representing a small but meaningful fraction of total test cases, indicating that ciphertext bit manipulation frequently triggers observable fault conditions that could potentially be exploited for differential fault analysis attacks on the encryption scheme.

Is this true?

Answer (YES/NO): NO